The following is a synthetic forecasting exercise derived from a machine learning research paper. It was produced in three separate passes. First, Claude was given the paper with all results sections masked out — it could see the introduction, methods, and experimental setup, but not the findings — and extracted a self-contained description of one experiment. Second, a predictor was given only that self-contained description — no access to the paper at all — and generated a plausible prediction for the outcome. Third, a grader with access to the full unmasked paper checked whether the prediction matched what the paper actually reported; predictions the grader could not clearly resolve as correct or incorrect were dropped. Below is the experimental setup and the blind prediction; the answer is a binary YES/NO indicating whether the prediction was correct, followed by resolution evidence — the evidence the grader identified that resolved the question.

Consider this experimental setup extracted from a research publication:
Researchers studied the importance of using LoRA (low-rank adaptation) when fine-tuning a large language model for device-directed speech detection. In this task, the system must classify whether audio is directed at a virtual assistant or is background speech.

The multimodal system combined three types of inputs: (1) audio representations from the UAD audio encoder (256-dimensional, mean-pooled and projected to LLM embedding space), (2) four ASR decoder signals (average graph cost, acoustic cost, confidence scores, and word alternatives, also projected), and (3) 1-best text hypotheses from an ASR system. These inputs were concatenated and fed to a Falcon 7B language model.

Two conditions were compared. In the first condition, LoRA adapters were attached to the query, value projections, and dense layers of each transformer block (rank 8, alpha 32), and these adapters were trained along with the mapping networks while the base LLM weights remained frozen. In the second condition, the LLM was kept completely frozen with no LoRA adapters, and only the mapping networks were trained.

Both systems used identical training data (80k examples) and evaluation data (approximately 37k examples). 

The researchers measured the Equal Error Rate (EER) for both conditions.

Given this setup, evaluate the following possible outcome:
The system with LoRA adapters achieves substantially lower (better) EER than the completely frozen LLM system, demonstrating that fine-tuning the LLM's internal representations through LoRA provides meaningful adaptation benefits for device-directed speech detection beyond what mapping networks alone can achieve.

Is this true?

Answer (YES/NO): YES